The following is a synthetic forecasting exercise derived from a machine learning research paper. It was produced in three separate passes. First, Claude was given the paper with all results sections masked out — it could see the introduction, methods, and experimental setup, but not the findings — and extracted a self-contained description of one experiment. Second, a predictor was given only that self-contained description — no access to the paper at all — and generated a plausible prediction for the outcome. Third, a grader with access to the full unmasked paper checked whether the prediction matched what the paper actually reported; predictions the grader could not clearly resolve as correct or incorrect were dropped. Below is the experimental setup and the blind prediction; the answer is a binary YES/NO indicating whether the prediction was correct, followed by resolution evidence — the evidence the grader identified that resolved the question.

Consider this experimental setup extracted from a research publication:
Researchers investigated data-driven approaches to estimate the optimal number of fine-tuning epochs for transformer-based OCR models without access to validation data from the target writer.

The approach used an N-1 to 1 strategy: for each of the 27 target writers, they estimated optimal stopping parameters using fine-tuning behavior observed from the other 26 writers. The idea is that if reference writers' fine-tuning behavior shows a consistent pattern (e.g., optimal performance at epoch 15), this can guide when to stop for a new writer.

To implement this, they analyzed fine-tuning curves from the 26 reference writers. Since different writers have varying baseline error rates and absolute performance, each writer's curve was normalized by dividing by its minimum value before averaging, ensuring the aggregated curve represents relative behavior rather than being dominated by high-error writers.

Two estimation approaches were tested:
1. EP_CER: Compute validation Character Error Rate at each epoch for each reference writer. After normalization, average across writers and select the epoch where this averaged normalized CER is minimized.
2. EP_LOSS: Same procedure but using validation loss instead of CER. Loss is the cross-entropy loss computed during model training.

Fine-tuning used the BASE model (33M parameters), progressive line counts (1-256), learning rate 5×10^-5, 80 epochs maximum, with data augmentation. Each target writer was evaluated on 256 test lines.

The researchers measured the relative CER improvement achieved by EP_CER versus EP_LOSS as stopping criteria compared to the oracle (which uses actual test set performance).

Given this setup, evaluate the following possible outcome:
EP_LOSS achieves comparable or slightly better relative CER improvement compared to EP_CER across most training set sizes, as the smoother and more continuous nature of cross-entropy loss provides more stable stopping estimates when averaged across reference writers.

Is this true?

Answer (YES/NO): NO